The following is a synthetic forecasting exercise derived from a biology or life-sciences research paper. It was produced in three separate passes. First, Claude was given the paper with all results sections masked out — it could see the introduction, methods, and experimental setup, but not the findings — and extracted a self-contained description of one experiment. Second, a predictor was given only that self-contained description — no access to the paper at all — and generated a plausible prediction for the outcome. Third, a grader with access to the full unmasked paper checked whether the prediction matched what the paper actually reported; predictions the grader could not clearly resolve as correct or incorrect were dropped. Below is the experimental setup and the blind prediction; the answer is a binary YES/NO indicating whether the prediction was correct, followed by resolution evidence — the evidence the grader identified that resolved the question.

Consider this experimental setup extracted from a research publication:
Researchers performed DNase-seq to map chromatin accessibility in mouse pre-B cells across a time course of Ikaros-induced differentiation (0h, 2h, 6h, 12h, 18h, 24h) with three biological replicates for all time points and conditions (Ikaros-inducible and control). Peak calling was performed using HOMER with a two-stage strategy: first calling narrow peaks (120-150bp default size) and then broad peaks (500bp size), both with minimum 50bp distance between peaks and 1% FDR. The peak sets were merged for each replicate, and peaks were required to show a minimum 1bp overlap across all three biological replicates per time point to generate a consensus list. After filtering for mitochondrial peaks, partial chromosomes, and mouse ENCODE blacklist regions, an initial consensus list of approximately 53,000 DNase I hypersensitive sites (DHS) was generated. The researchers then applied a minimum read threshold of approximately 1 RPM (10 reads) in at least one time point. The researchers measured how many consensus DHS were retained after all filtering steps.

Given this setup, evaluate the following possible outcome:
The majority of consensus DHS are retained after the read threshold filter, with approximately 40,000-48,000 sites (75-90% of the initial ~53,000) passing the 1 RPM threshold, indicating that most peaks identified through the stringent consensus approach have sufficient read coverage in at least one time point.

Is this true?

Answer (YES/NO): NO